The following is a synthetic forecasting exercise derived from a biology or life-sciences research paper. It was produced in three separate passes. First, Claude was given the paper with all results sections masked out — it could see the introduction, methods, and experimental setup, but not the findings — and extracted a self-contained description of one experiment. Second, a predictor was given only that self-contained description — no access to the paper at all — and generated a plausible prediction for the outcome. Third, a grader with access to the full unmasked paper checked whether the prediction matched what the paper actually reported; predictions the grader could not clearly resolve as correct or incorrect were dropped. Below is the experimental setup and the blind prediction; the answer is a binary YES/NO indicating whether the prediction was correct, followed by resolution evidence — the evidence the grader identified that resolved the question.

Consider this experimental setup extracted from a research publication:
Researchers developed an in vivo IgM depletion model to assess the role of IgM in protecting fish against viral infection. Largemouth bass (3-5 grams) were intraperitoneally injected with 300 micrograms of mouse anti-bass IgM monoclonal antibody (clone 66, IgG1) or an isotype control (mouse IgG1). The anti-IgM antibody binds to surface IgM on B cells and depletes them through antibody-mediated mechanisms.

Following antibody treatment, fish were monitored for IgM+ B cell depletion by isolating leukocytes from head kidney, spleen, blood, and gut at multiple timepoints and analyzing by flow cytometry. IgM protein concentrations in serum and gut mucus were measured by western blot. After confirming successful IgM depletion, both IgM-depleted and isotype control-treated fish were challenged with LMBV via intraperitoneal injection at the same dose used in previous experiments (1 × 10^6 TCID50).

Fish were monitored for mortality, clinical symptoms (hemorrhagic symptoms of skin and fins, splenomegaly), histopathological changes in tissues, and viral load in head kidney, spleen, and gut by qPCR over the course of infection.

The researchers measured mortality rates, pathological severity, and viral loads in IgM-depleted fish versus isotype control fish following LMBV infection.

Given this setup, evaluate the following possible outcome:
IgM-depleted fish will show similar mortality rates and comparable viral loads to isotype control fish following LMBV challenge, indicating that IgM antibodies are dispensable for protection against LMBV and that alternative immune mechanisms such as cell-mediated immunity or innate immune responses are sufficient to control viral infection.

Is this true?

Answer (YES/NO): NO